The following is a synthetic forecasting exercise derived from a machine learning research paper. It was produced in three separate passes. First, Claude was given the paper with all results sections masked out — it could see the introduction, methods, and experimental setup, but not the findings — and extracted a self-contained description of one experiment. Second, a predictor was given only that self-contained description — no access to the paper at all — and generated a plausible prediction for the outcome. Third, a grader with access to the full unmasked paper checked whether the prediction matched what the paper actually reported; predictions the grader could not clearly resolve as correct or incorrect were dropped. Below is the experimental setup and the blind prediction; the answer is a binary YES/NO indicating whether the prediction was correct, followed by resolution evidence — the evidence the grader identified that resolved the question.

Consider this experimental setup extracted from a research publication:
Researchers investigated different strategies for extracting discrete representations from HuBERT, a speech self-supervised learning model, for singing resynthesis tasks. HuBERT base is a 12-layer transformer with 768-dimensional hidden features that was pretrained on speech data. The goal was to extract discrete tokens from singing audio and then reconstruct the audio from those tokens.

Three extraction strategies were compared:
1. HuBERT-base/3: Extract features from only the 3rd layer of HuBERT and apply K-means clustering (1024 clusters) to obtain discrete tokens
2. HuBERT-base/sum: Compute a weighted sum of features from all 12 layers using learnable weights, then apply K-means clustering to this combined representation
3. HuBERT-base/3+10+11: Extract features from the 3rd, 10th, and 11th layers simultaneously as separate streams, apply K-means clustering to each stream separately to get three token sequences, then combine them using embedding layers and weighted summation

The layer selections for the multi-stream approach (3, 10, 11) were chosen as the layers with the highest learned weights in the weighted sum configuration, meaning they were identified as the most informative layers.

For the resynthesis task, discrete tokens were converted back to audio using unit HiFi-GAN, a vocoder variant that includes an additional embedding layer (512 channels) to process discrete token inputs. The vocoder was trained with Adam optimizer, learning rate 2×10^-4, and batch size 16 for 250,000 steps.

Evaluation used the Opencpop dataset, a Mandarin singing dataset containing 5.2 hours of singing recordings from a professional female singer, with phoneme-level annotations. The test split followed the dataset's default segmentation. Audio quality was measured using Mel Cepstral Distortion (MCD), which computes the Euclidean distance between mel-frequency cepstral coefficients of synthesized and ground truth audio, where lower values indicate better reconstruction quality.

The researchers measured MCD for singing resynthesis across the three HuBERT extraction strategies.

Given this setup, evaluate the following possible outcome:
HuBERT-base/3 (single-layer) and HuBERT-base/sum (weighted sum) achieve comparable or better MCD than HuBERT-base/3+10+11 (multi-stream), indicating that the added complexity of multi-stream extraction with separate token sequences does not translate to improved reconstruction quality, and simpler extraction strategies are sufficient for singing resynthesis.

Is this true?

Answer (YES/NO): YES